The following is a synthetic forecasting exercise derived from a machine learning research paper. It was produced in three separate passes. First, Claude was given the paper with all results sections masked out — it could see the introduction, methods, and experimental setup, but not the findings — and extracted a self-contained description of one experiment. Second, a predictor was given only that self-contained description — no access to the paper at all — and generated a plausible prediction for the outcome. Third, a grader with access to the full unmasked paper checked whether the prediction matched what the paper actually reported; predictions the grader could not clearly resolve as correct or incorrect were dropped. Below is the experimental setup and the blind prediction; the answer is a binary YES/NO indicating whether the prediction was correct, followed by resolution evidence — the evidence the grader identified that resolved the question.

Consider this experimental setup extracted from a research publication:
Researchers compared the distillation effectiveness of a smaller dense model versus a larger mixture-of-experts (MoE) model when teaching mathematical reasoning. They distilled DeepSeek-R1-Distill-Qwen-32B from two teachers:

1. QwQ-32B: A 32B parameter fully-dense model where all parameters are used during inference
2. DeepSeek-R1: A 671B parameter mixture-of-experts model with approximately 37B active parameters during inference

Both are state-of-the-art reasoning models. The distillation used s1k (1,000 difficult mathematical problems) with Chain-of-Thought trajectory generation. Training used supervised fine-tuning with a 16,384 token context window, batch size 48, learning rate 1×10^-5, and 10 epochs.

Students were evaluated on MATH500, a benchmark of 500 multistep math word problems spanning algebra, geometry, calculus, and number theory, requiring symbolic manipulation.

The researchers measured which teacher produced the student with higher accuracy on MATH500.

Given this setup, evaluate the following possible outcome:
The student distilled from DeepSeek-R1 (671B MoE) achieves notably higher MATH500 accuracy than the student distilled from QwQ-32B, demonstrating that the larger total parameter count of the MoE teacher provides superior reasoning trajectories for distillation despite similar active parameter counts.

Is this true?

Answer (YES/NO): NO